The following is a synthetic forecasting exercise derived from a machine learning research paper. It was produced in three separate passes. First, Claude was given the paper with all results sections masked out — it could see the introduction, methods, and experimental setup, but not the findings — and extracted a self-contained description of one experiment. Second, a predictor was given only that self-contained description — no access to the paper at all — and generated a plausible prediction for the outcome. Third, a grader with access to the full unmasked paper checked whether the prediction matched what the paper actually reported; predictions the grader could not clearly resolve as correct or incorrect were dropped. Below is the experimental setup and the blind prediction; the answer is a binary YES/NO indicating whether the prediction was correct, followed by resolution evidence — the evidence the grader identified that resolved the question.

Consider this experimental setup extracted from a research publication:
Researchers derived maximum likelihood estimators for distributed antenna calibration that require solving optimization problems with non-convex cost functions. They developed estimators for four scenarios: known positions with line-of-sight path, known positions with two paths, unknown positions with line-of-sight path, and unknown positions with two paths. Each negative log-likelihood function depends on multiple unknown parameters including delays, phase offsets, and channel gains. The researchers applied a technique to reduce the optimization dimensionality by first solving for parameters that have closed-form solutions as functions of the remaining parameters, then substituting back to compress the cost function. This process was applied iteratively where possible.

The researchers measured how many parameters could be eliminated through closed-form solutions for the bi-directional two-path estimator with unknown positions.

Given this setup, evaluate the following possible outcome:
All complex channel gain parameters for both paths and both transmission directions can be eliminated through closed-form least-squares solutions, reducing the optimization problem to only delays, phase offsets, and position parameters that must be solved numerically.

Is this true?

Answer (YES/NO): NO